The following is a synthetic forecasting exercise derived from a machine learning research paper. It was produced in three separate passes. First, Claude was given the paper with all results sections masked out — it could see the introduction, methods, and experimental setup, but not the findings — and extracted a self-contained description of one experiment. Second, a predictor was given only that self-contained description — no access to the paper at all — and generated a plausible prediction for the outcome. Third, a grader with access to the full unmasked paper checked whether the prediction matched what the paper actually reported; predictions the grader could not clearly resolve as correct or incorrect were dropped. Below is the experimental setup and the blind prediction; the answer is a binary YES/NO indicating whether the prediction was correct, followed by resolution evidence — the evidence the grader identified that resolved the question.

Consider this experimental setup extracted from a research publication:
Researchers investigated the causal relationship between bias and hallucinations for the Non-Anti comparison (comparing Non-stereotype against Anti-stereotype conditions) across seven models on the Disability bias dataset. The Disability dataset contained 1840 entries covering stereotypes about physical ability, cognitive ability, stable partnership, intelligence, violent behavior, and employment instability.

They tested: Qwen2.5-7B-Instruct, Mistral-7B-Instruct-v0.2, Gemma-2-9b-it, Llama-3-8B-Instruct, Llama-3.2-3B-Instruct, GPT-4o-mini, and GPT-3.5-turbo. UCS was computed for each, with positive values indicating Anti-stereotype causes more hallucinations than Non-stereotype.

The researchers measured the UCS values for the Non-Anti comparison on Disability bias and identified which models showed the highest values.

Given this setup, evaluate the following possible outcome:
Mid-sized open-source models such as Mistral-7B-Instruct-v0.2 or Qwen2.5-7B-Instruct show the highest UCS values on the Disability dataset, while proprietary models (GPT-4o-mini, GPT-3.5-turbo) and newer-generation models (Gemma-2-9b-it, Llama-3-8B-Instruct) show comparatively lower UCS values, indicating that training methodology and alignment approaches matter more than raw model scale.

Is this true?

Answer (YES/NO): NO